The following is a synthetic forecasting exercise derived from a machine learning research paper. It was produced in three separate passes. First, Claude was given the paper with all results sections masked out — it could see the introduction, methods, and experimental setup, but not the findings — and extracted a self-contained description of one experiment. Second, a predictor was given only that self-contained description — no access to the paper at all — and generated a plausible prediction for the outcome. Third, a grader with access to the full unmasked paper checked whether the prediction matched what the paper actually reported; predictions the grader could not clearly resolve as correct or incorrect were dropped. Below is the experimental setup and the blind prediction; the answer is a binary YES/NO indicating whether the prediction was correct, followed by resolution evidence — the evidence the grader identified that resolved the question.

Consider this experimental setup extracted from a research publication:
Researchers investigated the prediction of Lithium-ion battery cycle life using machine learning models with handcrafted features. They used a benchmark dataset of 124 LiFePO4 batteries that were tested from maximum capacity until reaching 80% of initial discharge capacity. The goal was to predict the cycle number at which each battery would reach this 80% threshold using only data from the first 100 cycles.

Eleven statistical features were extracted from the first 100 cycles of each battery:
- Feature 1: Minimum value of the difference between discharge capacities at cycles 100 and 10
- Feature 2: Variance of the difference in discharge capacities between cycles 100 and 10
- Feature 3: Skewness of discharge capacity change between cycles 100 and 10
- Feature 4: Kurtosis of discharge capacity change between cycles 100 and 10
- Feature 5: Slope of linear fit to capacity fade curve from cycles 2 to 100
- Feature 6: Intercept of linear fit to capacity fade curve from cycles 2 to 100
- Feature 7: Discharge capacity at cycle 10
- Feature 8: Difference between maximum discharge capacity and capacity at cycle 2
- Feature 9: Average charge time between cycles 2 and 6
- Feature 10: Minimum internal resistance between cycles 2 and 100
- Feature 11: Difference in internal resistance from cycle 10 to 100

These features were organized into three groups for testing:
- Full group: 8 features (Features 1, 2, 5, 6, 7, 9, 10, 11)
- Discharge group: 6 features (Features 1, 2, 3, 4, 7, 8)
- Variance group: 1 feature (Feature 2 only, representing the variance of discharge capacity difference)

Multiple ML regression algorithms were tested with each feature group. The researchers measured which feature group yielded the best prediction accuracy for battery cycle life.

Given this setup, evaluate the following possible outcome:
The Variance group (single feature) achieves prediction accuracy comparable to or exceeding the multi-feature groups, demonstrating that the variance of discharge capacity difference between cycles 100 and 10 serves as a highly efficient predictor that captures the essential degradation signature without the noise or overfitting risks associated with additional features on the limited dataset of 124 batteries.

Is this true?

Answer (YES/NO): YES